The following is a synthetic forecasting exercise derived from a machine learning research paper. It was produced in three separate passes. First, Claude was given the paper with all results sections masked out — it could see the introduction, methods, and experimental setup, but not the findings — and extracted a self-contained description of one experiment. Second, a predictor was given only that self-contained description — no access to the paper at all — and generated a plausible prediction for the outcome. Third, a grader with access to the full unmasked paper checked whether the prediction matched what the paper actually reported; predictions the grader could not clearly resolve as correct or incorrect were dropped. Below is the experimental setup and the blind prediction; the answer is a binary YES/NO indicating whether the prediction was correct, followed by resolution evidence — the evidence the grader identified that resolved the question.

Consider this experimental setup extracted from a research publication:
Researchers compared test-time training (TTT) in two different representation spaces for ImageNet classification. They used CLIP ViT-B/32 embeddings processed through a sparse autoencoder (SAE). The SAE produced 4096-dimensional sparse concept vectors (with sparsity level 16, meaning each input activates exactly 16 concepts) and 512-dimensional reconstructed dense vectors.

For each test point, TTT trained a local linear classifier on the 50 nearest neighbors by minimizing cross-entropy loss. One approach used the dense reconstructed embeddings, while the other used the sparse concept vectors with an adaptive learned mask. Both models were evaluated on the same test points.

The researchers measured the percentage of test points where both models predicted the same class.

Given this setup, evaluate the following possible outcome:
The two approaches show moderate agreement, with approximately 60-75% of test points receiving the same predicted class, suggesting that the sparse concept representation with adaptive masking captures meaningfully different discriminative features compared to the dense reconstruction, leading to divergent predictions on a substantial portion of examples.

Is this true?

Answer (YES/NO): NO